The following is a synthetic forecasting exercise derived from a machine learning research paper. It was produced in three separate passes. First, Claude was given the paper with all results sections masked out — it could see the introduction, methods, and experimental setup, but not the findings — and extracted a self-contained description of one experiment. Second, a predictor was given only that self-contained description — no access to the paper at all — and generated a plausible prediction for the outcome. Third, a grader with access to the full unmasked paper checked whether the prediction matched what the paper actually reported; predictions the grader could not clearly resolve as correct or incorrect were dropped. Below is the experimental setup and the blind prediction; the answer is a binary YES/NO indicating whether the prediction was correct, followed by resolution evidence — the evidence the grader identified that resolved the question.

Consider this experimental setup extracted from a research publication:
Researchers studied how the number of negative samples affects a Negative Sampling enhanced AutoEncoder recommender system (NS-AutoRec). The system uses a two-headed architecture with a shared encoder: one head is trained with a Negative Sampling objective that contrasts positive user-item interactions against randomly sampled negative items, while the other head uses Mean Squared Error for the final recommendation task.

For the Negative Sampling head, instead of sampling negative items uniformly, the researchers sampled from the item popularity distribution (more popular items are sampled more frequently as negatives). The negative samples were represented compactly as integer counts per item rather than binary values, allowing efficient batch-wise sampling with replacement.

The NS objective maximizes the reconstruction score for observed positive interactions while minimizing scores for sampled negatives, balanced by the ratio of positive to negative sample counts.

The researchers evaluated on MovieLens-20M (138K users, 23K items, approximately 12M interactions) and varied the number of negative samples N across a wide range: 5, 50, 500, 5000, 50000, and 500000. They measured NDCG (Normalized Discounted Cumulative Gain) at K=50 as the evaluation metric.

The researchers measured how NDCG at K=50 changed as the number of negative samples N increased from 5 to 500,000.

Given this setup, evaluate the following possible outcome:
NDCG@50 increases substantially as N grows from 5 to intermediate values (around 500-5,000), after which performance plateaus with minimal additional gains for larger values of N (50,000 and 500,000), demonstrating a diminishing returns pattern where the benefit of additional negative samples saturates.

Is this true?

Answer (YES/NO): NO